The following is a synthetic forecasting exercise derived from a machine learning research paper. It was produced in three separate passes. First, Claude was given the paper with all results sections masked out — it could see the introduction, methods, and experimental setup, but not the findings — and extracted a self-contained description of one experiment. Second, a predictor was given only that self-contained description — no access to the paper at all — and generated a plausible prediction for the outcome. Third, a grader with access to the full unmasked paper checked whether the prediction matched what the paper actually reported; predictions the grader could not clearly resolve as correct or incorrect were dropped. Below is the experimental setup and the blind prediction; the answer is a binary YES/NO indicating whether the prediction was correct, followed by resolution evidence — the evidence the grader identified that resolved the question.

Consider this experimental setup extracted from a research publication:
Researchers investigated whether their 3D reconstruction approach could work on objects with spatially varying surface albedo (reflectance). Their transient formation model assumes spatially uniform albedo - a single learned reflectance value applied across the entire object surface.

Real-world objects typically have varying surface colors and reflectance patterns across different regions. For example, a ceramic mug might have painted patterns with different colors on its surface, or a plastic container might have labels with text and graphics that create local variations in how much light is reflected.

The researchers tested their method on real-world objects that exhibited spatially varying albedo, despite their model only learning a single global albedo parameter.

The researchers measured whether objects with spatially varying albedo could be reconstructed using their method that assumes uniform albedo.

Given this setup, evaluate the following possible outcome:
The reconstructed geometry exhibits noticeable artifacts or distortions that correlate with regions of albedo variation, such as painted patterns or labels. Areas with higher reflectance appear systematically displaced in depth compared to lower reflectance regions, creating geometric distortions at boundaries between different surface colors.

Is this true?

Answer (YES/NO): NO